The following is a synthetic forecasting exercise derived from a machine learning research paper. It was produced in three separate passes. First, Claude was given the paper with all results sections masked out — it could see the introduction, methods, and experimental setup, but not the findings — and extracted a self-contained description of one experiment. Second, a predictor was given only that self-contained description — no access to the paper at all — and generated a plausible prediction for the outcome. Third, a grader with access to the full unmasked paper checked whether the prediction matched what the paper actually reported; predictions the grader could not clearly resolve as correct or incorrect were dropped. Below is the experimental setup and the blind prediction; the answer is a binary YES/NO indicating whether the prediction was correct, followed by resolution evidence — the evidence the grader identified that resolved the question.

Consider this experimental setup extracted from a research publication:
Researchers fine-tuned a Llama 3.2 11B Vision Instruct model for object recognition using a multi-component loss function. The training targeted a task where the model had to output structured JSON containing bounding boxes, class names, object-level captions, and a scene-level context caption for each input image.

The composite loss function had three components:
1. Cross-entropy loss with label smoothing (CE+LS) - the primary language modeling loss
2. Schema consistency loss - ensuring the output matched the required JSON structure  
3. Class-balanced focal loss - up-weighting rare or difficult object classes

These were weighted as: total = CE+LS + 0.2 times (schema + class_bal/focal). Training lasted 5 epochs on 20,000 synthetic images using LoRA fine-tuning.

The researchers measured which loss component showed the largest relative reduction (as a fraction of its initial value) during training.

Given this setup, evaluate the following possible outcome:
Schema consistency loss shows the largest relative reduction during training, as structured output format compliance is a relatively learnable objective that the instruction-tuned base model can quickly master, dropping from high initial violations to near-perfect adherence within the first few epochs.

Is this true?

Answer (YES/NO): YES